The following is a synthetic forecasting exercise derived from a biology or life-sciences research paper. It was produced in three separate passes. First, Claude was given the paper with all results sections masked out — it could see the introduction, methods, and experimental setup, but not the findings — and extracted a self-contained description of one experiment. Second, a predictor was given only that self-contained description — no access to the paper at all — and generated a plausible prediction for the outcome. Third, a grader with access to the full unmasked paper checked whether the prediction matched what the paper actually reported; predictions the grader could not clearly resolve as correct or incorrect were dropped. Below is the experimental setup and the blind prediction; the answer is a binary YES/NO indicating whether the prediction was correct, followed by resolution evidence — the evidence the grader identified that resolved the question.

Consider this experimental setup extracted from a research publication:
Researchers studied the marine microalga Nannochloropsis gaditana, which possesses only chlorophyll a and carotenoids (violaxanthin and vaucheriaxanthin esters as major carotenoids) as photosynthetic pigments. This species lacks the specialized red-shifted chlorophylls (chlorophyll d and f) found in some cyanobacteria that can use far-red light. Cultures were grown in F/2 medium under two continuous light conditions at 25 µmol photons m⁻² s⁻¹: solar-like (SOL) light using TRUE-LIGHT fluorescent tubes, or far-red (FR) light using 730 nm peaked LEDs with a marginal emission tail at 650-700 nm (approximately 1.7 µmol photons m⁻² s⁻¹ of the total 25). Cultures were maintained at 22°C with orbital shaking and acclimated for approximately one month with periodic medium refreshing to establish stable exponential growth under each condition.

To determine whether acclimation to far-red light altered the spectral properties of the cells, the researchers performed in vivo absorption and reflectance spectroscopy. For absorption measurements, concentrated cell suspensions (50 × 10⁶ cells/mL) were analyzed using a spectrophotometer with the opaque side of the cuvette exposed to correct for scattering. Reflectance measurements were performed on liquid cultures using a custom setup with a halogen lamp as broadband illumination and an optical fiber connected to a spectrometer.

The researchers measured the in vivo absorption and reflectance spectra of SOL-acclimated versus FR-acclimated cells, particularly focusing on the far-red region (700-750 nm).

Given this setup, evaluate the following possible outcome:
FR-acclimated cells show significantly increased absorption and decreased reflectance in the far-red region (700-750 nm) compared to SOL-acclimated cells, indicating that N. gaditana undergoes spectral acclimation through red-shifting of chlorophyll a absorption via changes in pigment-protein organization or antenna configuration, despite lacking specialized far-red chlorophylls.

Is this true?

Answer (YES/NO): NO